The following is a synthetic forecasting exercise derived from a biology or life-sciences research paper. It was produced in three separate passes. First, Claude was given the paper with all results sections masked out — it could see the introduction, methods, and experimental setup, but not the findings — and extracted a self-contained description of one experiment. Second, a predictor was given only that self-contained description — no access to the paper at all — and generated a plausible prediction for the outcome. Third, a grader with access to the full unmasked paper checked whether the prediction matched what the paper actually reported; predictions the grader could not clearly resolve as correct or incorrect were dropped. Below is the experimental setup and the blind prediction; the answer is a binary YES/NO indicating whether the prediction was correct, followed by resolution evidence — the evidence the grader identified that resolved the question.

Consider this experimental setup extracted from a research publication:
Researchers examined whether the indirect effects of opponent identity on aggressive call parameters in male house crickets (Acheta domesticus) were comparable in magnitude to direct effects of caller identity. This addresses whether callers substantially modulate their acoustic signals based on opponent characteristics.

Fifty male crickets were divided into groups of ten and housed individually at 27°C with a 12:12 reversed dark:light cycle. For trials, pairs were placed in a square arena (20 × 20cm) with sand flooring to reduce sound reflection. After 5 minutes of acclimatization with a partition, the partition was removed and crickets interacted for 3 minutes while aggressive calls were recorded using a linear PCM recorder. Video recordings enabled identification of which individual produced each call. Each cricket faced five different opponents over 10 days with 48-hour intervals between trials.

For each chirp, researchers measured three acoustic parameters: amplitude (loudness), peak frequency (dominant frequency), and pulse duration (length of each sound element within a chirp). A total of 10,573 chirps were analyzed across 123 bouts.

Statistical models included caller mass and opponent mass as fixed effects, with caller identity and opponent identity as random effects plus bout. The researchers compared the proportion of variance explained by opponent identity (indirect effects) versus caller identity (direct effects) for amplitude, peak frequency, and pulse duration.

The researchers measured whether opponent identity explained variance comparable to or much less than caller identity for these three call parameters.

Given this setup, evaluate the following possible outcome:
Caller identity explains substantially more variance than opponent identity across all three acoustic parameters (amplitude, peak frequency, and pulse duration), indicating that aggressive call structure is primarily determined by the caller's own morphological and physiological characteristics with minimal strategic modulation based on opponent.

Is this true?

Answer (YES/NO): YES